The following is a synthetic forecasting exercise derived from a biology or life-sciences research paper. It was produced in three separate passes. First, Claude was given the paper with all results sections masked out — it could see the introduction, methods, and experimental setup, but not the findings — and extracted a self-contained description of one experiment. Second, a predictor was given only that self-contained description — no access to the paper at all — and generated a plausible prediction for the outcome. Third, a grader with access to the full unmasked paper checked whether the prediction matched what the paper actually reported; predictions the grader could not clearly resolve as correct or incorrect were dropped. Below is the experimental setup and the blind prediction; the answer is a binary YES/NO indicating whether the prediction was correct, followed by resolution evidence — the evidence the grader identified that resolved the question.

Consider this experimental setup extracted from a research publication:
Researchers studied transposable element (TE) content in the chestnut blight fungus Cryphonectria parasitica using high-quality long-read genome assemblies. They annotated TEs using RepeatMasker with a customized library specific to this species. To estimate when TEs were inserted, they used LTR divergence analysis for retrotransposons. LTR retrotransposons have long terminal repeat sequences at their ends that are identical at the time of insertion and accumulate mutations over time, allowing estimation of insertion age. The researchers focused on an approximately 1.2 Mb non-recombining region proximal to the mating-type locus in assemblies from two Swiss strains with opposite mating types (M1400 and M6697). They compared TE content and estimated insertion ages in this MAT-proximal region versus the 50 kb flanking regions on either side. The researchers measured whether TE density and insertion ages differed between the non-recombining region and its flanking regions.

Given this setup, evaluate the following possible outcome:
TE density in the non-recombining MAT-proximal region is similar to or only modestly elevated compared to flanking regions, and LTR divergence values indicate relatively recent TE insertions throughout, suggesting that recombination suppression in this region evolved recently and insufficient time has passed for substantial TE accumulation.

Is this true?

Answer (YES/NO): NO